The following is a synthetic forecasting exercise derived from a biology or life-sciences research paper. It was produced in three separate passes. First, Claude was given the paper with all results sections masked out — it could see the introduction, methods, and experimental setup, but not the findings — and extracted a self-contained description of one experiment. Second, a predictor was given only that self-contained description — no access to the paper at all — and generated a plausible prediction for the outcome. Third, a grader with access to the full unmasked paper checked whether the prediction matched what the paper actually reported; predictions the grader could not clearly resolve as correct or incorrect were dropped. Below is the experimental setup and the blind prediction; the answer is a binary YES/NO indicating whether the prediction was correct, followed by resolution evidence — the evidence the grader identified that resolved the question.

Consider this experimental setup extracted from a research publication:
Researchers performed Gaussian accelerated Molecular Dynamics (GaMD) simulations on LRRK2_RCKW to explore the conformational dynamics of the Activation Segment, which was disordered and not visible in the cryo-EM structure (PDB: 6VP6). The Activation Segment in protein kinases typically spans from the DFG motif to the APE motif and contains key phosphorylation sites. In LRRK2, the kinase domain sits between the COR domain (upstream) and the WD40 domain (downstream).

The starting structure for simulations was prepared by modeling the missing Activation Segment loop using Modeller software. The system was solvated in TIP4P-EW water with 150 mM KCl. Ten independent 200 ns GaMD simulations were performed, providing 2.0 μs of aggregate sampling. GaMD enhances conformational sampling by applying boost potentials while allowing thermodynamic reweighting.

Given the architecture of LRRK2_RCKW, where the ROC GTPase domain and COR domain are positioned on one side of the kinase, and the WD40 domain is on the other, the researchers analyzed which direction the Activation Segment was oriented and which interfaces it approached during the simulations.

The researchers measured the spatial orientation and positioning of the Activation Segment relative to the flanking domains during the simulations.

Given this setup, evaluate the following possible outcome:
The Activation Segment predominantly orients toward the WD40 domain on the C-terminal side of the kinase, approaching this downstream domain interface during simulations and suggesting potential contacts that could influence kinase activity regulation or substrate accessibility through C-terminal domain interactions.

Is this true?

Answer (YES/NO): NO